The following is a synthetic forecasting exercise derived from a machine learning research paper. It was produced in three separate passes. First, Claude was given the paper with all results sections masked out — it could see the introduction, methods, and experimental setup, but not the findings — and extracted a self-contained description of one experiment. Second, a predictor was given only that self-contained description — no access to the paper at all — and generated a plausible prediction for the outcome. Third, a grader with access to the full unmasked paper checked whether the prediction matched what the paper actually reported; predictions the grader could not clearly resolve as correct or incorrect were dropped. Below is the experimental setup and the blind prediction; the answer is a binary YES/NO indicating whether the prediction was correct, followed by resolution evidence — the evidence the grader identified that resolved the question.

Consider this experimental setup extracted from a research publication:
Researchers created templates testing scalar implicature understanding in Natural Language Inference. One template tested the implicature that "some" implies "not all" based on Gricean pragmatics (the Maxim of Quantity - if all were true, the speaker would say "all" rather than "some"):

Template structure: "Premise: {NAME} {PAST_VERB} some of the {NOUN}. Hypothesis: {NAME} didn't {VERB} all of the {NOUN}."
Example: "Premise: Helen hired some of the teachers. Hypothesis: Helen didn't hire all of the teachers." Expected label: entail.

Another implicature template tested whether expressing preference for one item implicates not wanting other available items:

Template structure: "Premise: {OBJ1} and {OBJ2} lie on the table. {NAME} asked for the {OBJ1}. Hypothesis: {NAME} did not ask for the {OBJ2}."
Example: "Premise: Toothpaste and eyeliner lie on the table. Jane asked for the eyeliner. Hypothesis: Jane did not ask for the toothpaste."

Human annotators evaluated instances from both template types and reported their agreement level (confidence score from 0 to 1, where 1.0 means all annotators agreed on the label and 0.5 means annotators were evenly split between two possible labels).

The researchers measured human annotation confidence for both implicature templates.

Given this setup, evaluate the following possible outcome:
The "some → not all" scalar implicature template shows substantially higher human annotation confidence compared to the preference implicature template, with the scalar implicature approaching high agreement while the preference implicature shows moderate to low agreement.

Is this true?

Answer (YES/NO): YES